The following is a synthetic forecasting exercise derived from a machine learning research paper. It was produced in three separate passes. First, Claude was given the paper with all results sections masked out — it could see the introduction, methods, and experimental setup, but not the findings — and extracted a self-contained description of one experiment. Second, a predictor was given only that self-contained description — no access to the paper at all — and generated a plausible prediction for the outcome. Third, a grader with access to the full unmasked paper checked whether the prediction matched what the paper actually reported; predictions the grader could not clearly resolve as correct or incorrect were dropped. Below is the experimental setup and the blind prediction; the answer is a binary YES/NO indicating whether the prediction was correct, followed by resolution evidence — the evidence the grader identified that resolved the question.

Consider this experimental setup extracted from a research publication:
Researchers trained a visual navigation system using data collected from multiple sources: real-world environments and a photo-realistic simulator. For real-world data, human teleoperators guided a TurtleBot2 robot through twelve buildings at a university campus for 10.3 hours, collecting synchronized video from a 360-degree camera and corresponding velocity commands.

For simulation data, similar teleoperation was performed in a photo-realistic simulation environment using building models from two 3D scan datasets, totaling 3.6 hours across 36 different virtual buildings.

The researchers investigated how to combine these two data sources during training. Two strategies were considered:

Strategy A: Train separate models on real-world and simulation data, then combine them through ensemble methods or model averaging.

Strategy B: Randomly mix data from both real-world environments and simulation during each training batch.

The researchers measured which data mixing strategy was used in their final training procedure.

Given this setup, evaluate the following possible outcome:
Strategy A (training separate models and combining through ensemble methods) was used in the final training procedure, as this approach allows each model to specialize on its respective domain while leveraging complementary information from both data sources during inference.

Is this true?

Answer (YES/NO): NO